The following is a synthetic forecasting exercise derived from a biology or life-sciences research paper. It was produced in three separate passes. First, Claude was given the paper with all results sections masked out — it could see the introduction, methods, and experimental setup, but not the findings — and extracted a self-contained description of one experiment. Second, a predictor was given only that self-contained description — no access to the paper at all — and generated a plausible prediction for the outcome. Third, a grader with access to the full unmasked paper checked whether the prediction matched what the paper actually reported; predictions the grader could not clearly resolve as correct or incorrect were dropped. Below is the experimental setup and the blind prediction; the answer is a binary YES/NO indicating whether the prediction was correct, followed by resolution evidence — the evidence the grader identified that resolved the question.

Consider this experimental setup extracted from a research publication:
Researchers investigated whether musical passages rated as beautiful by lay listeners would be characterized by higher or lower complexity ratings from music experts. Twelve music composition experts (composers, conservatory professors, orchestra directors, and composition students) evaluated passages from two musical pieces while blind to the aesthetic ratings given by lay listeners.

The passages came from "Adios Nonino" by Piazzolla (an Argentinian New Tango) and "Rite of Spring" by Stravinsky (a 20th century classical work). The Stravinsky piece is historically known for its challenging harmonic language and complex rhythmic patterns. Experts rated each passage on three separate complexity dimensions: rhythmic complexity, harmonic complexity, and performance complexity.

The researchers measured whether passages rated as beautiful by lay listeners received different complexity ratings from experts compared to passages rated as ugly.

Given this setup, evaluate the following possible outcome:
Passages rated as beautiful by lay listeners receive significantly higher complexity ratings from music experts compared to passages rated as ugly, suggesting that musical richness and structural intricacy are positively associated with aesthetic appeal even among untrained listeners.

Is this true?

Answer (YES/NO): NO